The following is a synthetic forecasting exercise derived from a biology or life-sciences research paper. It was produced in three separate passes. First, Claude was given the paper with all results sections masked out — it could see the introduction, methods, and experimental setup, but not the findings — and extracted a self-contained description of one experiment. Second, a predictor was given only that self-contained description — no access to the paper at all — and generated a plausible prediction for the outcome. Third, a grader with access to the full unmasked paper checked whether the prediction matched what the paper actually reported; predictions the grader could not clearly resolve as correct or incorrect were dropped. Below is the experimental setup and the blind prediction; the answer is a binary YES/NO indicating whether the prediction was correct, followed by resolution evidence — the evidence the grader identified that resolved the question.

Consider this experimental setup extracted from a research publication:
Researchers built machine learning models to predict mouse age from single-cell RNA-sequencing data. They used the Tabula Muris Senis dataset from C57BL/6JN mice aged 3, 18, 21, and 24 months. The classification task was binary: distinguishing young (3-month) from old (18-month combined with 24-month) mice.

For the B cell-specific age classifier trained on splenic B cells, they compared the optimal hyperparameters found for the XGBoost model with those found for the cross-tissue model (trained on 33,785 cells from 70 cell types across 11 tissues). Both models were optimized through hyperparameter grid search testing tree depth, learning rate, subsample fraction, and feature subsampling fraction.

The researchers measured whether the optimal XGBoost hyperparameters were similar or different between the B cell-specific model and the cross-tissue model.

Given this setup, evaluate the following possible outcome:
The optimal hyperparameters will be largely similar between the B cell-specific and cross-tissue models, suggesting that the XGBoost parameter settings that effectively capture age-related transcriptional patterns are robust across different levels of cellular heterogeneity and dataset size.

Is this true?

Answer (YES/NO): YES